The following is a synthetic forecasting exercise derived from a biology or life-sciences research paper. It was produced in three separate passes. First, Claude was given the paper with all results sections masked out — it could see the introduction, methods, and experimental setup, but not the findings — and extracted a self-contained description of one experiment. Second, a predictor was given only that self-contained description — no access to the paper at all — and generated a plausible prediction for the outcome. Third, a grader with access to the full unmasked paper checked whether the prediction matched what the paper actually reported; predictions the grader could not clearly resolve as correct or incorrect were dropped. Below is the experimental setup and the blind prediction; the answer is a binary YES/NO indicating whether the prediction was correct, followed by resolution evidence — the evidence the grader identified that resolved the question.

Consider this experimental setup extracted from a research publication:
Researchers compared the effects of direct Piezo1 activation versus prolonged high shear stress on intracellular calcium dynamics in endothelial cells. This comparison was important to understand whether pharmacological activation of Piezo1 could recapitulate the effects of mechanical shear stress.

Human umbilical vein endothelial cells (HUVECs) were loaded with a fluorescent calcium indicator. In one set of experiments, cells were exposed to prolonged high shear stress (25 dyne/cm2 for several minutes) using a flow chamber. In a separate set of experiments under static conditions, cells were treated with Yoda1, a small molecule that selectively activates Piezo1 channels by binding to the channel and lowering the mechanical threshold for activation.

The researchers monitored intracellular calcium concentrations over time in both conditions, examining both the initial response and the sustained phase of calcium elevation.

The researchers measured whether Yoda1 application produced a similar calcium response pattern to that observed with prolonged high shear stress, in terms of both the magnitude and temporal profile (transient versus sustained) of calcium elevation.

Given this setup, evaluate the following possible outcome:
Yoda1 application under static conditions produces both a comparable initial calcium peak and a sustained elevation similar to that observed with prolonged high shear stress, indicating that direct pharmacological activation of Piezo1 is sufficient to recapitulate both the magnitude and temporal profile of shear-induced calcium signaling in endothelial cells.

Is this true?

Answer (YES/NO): YES